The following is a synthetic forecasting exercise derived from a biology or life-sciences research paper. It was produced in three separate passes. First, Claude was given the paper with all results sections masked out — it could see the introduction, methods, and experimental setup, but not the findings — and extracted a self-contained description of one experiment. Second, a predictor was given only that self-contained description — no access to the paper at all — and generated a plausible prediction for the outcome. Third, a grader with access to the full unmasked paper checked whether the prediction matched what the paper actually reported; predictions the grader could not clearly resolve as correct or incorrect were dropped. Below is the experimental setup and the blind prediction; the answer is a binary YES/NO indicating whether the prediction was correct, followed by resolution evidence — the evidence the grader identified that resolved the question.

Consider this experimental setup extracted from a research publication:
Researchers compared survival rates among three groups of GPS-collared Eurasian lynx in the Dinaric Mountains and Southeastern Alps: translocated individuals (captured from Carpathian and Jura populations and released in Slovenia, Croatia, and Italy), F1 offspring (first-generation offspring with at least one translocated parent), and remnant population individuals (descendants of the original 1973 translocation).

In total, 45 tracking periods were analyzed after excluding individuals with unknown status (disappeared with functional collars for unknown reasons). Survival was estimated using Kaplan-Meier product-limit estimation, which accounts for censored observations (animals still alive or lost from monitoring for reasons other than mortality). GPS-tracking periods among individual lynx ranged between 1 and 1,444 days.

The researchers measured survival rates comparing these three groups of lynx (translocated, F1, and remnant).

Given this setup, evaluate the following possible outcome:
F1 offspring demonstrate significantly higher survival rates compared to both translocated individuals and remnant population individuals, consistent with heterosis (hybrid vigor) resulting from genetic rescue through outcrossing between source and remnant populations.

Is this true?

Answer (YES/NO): NO